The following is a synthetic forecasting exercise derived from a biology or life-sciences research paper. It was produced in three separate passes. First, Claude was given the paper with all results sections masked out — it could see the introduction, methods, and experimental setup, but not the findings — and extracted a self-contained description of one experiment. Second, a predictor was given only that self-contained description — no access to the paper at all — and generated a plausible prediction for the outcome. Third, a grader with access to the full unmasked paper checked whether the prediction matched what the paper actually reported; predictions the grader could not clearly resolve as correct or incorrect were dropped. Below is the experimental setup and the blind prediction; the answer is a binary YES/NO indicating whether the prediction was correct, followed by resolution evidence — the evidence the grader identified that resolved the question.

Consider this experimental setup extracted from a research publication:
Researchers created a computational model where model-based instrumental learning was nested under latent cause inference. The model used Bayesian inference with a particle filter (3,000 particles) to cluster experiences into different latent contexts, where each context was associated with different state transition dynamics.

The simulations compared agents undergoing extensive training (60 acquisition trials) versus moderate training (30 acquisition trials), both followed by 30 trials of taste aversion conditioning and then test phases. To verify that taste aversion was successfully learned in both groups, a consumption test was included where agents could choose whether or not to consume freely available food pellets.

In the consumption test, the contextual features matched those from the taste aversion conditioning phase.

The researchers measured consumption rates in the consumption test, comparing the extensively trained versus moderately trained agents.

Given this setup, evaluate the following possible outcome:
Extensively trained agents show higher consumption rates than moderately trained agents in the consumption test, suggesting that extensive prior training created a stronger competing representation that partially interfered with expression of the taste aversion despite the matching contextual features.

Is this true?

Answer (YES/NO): NO